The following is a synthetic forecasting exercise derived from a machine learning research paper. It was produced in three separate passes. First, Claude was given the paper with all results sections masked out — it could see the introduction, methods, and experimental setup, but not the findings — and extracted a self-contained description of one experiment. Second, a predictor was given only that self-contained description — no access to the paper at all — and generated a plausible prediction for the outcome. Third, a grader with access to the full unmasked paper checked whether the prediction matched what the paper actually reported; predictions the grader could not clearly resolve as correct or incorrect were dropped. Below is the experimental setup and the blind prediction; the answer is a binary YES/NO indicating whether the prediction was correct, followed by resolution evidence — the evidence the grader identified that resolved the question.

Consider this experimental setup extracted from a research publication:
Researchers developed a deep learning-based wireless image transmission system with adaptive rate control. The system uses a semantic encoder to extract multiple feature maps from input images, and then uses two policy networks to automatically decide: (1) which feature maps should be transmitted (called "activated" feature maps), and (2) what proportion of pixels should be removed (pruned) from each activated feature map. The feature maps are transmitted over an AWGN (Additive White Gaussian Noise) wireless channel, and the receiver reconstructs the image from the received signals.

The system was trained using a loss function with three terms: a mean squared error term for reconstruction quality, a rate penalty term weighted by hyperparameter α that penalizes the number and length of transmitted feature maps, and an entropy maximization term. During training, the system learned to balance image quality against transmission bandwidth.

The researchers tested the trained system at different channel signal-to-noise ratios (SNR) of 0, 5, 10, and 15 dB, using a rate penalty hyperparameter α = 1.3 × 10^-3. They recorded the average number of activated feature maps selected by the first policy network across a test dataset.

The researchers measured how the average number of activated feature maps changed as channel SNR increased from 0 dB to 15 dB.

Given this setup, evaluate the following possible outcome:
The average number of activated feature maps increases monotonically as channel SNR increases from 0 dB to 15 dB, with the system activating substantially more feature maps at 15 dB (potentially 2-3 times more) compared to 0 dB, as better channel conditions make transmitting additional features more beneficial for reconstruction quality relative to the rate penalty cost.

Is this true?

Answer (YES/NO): NO